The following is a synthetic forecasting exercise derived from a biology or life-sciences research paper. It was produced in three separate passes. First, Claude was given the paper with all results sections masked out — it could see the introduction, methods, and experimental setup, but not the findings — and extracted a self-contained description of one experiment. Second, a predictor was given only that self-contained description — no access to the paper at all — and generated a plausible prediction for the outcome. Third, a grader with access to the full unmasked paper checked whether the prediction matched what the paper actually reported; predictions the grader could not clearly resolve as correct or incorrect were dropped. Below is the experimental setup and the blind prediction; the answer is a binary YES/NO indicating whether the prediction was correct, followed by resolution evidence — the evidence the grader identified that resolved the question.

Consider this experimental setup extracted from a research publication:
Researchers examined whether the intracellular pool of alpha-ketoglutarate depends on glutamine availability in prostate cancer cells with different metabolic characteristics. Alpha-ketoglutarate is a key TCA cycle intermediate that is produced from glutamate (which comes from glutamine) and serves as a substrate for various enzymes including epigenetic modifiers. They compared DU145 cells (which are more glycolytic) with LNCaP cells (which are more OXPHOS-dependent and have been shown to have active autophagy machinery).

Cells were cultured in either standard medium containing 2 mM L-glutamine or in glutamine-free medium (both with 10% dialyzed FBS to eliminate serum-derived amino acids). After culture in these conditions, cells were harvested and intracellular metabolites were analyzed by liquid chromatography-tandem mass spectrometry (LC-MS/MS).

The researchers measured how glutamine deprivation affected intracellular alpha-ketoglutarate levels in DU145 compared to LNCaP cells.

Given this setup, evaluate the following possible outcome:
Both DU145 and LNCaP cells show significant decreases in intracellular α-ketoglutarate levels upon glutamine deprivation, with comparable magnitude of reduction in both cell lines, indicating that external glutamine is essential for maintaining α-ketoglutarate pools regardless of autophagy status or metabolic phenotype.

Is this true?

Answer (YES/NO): NO